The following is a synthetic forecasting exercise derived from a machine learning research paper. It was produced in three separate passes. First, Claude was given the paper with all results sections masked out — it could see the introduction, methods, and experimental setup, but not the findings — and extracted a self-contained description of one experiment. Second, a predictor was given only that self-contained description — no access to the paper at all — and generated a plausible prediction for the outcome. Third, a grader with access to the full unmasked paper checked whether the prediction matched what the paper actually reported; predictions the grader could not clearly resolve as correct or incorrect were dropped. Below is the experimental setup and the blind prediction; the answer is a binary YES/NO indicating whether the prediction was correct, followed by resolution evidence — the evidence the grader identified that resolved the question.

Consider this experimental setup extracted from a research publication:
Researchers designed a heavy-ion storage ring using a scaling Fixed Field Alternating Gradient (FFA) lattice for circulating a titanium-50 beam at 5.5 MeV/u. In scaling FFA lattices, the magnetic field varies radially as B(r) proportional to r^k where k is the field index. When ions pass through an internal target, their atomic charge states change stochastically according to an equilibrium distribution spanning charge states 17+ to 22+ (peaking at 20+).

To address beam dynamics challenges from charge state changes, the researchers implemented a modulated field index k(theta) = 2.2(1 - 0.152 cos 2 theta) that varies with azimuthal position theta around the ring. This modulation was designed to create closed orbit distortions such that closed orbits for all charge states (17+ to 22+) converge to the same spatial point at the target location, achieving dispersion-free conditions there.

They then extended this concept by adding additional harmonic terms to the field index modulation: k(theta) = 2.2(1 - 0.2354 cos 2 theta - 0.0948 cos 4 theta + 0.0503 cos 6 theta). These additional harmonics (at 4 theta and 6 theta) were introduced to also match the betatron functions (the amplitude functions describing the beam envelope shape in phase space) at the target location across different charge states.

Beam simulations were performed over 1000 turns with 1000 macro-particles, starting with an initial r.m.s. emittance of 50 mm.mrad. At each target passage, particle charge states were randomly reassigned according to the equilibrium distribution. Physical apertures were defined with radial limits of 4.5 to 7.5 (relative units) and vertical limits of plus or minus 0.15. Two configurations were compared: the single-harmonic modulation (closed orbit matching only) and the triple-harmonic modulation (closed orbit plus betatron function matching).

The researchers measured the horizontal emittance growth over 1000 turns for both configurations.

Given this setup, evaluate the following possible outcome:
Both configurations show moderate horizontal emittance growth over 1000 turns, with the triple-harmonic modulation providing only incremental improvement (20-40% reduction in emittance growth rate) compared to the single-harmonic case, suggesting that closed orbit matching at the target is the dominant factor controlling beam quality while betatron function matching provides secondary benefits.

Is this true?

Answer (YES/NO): NO